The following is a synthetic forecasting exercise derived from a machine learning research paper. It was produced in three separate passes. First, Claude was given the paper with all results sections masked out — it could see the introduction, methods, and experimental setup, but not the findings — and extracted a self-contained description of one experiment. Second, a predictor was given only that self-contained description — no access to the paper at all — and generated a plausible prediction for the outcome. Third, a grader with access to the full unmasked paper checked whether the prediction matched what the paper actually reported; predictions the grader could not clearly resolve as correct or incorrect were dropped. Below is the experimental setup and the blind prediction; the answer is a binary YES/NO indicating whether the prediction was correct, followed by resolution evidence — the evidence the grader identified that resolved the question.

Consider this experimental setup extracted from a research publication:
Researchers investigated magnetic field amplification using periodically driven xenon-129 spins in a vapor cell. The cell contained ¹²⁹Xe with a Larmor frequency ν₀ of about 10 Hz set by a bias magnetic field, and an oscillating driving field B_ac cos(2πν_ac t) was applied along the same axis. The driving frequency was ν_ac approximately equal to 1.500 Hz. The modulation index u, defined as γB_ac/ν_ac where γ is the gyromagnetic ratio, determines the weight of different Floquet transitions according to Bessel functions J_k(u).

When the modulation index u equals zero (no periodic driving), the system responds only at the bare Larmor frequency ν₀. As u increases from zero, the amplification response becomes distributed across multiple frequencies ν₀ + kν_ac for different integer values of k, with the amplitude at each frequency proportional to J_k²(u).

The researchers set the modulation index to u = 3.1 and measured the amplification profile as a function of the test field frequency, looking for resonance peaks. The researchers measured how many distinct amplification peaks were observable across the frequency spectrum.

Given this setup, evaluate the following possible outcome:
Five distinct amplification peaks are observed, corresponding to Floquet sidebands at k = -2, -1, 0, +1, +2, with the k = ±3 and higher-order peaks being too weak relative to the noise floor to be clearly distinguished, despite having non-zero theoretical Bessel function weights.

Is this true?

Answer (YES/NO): NO